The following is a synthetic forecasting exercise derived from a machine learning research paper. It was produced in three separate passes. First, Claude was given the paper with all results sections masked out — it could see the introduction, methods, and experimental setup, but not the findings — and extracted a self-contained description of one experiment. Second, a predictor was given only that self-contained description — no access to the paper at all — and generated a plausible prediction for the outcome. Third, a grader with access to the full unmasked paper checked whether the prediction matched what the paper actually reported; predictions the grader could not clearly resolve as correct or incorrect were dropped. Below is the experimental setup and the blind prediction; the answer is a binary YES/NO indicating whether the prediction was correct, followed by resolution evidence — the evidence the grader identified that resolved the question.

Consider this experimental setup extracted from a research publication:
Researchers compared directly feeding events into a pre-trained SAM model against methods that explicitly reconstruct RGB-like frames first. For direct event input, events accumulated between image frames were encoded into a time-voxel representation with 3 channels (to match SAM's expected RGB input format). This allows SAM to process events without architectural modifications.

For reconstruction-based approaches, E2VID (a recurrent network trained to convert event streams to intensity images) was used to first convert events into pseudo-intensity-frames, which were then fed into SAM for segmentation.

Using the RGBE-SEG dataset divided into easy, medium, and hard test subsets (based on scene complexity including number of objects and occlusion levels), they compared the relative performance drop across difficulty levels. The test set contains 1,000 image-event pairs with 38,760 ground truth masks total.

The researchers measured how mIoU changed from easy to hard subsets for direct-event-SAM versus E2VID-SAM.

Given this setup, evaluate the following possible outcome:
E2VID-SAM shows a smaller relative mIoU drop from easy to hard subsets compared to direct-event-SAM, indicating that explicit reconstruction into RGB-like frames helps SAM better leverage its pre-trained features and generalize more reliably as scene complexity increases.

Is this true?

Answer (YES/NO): YES